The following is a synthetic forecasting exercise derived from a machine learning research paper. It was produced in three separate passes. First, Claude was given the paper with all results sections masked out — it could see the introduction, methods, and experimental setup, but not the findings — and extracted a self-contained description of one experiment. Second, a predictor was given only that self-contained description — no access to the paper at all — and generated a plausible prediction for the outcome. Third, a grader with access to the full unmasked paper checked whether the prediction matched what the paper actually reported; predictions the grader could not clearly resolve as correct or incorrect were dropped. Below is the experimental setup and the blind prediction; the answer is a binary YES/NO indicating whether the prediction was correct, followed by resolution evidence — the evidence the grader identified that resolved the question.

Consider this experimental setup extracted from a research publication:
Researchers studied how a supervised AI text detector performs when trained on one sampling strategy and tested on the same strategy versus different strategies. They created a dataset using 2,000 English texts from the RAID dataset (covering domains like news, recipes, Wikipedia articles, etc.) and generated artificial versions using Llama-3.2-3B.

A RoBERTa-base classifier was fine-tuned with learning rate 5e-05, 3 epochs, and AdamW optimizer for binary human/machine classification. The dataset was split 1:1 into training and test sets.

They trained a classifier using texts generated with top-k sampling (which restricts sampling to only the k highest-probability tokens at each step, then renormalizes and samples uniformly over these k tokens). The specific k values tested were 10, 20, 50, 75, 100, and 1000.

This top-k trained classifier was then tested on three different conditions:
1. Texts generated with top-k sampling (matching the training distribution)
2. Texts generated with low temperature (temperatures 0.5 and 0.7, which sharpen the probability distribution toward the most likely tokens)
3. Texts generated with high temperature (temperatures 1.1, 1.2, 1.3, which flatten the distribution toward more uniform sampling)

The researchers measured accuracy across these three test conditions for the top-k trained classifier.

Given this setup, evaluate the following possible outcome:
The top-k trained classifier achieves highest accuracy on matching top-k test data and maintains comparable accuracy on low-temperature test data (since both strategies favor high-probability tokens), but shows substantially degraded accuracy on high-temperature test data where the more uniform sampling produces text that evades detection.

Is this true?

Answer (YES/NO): YES